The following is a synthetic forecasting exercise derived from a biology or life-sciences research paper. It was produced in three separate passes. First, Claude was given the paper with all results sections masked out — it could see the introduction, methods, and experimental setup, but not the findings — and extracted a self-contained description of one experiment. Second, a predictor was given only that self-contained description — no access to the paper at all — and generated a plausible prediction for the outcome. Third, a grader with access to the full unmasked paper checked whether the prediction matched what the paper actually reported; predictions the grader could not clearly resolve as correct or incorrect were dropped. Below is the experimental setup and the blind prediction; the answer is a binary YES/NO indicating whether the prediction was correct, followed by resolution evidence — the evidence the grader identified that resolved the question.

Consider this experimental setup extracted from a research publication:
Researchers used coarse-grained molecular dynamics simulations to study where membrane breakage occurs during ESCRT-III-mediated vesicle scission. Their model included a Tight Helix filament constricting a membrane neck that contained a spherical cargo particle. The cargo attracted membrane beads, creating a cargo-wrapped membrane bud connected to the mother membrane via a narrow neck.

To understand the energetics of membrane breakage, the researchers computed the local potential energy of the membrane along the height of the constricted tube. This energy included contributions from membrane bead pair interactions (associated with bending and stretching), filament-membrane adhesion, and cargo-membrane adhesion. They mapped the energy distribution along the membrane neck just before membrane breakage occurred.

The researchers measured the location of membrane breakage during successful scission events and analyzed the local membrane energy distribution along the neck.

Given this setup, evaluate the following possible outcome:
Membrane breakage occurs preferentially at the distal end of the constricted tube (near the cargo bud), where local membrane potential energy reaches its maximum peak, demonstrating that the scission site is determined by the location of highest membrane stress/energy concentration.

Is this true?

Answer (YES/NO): NO